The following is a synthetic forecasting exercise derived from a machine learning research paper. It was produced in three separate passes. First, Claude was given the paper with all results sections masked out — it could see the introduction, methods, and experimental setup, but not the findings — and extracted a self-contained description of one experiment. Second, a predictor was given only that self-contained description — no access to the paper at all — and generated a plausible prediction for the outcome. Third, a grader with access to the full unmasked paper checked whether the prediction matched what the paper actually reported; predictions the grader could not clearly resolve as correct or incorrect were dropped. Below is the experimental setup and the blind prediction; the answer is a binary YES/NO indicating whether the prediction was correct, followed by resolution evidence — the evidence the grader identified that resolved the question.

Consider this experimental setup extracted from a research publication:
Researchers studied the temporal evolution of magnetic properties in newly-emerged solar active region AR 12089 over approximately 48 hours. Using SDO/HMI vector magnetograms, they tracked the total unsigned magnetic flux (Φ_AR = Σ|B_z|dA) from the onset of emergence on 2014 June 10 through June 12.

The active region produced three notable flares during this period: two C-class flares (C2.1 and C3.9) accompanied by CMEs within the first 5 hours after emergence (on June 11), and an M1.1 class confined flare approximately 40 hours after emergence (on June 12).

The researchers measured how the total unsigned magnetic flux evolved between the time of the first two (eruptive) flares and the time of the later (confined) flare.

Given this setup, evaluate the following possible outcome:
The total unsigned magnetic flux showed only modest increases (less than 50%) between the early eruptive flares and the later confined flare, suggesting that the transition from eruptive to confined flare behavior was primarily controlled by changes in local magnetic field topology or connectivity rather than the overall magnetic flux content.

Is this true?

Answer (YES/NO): NO